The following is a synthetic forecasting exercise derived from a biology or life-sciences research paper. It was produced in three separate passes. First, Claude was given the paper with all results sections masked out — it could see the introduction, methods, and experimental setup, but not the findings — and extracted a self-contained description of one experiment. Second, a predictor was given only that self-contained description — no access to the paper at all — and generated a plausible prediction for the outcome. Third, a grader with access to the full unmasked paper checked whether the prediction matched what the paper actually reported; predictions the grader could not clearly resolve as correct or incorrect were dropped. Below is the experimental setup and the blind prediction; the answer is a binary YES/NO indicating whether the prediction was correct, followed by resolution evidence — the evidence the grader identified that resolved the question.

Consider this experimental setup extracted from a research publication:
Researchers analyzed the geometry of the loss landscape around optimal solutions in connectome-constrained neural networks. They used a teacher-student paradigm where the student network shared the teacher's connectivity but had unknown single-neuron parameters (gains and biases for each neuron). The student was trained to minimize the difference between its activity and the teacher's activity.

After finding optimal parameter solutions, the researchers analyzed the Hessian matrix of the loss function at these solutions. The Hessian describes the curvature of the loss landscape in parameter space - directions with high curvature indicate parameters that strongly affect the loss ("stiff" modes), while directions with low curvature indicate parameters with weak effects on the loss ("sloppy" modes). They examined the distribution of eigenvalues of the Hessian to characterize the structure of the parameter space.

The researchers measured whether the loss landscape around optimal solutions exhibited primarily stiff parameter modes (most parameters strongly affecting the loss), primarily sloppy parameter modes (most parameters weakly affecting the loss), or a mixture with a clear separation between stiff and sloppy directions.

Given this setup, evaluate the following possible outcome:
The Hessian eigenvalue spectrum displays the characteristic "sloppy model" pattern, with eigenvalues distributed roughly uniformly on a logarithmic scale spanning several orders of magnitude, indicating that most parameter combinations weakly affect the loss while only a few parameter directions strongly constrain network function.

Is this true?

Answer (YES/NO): NO